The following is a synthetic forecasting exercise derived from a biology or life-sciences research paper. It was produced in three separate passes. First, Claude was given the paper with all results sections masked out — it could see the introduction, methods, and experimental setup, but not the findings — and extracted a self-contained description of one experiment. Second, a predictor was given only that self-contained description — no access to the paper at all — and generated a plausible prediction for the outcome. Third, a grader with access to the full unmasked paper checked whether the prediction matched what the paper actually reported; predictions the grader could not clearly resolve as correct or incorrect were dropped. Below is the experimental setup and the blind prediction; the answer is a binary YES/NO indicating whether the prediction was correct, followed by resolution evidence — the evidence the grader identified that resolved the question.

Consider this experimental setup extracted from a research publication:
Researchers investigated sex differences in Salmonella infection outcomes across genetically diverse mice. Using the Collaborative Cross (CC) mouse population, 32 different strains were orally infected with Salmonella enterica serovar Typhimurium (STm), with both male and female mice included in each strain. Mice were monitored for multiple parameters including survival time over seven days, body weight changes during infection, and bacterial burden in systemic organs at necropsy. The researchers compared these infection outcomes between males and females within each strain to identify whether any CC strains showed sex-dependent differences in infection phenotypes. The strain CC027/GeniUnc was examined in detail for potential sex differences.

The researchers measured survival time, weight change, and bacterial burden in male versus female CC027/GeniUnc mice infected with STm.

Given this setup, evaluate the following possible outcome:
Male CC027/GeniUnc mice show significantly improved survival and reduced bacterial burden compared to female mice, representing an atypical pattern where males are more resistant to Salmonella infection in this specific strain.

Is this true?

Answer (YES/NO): NO